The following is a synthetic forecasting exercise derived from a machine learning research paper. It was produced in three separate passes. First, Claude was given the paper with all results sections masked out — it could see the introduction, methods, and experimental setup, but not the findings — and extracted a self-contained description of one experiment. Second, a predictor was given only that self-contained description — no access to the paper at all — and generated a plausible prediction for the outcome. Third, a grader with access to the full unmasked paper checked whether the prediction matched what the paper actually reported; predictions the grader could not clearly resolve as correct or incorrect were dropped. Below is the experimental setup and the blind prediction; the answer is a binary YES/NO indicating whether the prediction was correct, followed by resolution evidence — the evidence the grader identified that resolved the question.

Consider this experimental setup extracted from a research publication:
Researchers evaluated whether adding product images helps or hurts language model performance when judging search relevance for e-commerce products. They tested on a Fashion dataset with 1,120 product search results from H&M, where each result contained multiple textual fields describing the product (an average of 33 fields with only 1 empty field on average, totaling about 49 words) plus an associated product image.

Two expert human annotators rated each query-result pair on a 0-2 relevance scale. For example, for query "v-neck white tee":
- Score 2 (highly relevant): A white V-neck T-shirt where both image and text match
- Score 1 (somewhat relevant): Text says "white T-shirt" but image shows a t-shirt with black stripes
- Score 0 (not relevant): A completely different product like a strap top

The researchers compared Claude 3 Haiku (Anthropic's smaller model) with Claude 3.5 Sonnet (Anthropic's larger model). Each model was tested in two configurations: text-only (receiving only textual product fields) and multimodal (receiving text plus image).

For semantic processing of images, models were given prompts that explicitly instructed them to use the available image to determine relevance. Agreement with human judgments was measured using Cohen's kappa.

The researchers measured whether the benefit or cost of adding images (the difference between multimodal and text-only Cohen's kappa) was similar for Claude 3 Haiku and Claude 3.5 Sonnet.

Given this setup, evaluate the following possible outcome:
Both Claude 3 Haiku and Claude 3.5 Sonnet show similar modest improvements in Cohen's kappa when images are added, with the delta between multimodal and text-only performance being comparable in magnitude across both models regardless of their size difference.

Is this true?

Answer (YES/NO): NO